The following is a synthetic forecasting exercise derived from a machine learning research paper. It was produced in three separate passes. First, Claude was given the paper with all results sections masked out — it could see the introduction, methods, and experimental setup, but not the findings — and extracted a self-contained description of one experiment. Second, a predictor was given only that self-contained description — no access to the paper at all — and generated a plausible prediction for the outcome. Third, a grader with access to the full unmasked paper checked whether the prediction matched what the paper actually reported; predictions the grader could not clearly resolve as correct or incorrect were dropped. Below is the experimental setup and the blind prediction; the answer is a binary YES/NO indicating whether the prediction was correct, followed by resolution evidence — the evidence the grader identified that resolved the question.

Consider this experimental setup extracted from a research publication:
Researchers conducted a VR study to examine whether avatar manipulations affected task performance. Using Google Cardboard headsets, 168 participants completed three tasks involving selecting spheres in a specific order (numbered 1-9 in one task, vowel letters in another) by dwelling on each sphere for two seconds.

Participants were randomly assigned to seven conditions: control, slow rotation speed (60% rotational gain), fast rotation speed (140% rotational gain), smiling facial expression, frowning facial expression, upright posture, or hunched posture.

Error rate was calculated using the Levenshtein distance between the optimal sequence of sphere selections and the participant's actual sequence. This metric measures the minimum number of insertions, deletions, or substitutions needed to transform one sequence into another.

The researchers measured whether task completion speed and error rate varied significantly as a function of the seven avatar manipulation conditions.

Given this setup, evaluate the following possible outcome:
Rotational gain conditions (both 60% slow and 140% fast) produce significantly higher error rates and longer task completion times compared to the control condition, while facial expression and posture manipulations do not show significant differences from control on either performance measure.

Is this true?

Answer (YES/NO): NO